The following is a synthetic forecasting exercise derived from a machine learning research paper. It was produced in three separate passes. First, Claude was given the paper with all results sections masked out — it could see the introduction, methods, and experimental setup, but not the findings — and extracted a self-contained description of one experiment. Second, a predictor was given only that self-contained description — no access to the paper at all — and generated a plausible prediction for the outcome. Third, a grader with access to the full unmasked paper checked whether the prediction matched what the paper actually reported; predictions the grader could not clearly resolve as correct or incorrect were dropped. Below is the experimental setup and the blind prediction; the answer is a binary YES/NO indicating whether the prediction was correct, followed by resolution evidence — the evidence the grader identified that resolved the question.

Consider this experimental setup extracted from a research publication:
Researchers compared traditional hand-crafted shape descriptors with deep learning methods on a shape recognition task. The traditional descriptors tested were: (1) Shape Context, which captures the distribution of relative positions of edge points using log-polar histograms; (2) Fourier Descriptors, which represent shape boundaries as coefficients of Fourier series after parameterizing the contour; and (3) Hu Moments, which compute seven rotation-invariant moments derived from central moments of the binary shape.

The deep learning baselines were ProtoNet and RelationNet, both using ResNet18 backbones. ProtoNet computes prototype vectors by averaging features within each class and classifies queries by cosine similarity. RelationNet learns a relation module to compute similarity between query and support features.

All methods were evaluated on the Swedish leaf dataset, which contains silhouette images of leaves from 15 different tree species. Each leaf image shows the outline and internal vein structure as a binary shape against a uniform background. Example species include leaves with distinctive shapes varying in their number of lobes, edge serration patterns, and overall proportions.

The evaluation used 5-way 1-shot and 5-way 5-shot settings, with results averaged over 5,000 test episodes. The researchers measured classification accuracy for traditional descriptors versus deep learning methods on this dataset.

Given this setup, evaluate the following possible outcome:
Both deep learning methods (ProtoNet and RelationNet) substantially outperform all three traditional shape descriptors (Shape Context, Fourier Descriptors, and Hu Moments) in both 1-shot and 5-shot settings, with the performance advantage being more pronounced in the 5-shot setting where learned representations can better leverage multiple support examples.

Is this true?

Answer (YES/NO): NO